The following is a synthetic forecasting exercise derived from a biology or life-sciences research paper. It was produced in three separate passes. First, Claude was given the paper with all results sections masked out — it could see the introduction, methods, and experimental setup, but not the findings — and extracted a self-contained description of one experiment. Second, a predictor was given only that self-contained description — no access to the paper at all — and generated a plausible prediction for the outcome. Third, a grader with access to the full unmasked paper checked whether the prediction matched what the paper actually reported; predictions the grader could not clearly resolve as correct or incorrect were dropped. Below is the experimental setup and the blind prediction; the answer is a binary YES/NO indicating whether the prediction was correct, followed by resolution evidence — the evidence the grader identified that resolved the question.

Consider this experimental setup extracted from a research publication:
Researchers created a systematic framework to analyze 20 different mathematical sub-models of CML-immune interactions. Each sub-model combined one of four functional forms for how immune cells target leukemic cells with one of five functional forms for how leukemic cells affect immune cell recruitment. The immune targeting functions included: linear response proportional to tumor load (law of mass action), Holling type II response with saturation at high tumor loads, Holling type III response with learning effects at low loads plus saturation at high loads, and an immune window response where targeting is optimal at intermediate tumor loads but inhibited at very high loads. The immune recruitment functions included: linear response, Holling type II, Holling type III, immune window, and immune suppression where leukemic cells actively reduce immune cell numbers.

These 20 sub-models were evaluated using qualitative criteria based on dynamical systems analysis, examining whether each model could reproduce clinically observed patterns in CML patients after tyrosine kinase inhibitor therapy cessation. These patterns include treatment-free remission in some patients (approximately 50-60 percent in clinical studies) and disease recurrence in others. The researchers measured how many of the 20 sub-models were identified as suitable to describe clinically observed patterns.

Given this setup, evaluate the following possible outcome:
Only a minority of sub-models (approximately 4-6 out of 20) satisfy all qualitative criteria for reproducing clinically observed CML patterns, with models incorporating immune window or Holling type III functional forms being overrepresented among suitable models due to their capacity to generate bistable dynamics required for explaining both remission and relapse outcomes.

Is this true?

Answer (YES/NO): NO